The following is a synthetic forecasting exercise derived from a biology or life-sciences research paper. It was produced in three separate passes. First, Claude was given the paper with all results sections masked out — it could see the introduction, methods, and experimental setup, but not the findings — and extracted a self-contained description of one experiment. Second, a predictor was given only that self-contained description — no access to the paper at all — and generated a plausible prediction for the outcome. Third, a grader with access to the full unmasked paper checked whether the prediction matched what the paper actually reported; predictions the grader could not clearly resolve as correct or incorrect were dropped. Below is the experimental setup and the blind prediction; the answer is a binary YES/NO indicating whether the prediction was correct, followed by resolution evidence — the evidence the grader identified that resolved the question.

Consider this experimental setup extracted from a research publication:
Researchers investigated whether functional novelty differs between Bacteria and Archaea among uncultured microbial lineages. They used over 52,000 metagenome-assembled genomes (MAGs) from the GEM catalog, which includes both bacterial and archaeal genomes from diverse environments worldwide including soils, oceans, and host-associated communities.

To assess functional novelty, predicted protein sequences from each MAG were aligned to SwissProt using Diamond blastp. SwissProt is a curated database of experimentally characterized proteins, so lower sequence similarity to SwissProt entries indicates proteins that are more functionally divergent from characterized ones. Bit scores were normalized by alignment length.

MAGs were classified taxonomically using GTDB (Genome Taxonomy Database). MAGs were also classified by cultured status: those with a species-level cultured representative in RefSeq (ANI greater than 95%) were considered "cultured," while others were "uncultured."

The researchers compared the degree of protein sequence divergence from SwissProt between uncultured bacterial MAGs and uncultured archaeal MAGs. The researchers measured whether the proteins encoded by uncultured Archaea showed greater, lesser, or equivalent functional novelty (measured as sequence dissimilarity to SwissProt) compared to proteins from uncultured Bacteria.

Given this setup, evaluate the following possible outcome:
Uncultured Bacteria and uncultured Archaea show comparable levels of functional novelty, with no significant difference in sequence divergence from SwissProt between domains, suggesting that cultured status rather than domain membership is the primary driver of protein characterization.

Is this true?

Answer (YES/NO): NO